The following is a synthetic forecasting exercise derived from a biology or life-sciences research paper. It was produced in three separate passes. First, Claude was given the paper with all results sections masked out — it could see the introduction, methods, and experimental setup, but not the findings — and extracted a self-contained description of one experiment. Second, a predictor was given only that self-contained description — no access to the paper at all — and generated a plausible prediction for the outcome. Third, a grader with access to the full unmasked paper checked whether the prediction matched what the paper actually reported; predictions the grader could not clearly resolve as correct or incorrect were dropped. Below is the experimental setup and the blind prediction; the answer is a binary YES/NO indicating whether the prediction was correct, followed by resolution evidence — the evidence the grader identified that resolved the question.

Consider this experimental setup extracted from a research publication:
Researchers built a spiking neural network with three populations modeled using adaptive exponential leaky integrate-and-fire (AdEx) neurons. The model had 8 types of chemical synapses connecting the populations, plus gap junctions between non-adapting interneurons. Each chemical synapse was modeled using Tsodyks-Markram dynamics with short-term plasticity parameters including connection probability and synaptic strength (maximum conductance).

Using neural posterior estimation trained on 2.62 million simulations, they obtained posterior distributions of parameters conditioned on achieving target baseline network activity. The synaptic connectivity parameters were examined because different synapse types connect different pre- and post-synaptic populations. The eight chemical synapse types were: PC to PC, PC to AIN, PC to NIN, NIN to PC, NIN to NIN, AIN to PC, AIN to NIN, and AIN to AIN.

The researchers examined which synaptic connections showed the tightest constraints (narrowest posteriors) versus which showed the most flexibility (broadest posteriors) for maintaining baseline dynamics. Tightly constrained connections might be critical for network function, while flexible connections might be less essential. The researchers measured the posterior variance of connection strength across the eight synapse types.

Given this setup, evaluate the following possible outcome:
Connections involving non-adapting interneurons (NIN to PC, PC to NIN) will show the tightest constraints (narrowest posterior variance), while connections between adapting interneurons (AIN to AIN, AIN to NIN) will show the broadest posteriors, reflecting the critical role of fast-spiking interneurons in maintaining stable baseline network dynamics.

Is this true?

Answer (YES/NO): NO